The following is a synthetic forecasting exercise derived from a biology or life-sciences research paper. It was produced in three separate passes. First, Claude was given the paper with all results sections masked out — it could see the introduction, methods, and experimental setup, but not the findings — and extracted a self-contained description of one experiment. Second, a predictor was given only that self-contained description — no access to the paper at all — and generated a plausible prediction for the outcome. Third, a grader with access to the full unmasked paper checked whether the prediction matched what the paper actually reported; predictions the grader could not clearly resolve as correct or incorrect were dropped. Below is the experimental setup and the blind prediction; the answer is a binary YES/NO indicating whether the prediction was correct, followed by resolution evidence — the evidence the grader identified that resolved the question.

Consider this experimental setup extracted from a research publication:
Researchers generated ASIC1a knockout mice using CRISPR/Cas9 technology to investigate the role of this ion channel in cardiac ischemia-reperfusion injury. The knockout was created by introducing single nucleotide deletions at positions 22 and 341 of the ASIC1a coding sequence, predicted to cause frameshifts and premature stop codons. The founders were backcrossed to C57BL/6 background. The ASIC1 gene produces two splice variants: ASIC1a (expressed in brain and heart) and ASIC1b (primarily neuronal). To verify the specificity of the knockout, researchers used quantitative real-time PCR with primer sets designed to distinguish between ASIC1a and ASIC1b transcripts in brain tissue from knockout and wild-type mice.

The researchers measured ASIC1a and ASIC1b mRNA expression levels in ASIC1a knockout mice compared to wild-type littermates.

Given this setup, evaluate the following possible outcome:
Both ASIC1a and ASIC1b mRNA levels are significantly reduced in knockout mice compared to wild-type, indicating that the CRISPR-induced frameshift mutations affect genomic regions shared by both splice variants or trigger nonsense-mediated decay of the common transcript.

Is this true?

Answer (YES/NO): NO